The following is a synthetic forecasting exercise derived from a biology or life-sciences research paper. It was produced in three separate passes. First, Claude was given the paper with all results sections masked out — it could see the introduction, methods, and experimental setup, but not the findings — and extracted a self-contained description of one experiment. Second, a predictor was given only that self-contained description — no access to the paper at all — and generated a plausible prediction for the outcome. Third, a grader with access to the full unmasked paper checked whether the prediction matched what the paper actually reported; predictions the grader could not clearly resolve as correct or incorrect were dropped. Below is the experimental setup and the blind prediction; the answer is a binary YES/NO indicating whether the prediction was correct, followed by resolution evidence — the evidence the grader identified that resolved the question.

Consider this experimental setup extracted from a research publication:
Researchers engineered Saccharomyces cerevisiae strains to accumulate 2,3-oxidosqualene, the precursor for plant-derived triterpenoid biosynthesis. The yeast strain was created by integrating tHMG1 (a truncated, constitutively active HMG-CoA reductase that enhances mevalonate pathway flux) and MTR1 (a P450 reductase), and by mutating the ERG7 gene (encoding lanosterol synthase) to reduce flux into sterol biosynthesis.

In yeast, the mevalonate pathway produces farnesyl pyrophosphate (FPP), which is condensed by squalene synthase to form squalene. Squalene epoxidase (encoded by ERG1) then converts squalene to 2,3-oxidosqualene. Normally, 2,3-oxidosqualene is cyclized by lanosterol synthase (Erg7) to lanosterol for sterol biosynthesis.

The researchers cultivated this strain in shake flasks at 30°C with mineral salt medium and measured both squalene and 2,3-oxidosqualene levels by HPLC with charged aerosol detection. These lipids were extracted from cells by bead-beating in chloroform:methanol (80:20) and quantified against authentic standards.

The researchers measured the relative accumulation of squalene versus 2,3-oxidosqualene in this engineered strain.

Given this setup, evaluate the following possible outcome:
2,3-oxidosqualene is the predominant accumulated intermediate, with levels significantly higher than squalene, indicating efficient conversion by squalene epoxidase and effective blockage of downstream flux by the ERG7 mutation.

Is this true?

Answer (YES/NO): YES